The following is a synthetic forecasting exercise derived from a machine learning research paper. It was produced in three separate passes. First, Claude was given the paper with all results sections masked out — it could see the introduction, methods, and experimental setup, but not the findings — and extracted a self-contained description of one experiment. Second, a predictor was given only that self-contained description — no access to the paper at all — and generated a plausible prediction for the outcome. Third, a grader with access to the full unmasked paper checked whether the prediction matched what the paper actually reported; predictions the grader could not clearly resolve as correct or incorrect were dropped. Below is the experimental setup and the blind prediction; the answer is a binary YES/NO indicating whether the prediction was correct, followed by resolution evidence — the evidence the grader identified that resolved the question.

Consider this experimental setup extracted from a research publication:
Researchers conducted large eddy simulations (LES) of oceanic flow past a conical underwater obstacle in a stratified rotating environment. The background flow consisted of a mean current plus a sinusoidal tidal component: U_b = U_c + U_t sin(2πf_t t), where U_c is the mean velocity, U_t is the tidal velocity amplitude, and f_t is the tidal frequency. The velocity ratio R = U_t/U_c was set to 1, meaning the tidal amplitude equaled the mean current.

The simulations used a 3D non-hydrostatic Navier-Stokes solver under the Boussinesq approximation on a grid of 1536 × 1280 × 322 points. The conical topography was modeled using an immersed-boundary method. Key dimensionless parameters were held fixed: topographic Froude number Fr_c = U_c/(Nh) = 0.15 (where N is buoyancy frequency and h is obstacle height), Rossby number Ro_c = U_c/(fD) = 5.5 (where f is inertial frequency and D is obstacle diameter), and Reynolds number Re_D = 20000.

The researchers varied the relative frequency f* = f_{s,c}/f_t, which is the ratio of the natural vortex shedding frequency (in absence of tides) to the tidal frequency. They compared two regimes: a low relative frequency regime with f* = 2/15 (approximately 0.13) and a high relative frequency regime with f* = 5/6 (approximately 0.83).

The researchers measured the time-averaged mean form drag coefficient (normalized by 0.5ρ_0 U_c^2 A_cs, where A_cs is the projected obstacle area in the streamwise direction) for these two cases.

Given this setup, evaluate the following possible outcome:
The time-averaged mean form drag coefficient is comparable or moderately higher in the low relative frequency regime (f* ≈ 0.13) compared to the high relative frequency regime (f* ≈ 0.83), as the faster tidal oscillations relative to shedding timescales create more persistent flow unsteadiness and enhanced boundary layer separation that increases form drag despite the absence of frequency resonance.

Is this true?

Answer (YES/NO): NO